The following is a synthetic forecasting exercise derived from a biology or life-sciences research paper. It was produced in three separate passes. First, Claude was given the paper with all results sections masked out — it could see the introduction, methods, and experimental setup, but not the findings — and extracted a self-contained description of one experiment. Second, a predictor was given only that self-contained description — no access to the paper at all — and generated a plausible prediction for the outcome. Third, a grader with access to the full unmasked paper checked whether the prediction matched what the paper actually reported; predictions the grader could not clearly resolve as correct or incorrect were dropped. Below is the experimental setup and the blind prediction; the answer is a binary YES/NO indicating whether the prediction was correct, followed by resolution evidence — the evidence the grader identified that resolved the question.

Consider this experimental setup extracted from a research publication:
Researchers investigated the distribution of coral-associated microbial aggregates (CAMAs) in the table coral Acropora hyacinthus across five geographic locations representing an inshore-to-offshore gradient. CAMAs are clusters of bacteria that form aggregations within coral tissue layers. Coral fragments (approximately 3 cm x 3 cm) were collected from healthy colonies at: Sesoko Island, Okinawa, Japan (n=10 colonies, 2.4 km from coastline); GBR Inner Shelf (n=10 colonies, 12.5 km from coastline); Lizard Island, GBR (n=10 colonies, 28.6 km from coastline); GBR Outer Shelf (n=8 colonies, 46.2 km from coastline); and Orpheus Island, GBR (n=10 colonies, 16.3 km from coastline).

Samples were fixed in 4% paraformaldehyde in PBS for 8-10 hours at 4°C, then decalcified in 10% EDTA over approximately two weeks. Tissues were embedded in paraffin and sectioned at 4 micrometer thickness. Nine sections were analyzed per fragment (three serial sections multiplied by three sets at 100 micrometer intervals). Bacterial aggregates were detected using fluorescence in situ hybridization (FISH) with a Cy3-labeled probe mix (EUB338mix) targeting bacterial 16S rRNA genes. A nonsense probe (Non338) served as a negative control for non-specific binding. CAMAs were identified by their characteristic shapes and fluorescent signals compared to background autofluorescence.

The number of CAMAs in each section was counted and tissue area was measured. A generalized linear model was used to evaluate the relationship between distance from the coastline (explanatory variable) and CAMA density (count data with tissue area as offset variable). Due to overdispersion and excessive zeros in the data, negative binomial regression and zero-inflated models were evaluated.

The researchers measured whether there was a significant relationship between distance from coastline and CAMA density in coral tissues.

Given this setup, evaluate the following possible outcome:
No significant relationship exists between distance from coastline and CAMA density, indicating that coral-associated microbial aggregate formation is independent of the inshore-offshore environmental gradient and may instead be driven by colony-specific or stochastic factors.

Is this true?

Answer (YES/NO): NO